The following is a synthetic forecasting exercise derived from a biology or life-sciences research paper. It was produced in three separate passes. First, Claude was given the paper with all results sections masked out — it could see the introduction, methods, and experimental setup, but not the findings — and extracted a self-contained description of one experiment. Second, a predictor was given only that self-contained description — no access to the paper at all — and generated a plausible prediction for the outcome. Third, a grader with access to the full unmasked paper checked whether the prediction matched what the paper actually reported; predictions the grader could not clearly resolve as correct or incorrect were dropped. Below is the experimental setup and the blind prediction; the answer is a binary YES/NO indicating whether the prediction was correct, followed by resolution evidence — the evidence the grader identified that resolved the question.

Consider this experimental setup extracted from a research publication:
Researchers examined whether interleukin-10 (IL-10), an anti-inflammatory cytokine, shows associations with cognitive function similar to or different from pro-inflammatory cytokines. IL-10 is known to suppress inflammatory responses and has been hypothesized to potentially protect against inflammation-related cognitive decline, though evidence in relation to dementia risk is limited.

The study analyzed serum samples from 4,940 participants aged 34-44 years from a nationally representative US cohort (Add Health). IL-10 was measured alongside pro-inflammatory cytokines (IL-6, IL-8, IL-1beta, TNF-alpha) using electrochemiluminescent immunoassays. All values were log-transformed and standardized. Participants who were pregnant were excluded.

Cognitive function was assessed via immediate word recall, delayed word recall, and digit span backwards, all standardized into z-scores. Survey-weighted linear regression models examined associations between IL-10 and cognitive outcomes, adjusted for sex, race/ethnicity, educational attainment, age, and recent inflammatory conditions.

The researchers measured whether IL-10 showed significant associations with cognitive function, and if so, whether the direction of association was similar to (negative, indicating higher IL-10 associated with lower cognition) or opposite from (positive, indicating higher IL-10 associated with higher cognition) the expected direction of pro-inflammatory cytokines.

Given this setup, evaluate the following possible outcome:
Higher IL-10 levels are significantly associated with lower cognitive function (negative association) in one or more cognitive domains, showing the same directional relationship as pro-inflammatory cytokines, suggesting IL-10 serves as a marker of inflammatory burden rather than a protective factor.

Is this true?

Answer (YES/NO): NO